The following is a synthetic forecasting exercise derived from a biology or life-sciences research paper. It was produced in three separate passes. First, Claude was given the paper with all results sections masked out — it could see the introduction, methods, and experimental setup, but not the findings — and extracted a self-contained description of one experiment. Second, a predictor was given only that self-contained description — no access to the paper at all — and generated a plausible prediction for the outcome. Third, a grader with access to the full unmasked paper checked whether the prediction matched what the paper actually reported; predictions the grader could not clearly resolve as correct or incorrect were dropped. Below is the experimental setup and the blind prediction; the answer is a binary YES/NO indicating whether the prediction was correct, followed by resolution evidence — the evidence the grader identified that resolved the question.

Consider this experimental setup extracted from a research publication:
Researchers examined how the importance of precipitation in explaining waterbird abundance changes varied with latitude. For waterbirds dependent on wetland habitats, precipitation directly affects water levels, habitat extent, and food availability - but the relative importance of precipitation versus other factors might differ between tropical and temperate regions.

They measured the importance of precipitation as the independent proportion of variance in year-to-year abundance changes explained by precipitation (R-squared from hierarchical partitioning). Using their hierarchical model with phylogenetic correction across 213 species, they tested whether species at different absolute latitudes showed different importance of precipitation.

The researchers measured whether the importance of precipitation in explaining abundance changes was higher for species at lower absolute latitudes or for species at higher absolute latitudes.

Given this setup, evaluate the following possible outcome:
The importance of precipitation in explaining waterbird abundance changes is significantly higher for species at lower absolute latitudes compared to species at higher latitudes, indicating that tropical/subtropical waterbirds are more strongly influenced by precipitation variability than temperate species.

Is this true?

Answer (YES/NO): NO